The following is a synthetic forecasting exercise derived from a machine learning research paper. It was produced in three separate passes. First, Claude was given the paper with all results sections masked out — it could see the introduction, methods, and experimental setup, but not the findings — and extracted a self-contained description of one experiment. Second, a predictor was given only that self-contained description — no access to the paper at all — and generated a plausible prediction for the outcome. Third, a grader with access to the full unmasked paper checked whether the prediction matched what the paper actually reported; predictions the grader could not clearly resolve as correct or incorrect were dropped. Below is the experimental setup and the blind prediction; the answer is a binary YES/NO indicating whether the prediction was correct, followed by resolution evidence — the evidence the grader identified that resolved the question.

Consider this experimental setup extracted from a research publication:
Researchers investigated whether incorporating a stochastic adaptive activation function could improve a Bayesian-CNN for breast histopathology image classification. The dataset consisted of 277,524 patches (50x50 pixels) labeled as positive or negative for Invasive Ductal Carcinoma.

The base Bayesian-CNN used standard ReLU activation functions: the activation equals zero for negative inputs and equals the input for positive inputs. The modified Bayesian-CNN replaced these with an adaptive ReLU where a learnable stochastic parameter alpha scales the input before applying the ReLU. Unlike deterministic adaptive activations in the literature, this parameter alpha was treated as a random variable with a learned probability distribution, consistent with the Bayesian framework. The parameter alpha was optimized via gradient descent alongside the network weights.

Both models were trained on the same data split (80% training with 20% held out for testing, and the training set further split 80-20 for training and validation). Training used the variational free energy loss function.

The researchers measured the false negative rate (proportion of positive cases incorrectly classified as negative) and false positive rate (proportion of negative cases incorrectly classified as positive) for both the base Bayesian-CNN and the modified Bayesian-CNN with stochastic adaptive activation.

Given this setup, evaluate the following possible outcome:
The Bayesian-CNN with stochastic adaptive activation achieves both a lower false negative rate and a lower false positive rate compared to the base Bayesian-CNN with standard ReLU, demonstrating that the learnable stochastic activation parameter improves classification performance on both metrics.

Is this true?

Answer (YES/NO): YES